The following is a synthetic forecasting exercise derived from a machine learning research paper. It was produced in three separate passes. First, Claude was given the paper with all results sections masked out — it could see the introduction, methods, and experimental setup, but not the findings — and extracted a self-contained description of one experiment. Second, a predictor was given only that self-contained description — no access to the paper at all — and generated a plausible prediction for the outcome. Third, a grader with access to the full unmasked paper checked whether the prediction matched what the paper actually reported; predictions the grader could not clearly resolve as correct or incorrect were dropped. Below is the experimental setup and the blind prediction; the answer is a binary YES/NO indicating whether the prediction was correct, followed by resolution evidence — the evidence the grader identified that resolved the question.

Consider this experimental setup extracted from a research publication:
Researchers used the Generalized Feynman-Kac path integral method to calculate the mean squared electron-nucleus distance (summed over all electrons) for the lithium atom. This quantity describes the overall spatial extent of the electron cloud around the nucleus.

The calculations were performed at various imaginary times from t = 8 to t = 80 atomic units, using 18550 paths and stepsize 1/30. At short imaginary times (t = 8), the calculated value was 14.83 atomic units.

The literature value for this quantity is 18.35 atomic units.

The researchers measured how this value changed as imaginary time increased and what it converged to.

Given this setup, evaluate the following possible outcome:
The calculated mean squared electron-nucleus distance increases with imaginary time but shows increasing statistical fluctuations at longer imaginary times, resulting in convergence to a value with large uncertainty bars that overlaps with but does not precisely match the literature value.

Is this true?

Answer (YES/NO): NO